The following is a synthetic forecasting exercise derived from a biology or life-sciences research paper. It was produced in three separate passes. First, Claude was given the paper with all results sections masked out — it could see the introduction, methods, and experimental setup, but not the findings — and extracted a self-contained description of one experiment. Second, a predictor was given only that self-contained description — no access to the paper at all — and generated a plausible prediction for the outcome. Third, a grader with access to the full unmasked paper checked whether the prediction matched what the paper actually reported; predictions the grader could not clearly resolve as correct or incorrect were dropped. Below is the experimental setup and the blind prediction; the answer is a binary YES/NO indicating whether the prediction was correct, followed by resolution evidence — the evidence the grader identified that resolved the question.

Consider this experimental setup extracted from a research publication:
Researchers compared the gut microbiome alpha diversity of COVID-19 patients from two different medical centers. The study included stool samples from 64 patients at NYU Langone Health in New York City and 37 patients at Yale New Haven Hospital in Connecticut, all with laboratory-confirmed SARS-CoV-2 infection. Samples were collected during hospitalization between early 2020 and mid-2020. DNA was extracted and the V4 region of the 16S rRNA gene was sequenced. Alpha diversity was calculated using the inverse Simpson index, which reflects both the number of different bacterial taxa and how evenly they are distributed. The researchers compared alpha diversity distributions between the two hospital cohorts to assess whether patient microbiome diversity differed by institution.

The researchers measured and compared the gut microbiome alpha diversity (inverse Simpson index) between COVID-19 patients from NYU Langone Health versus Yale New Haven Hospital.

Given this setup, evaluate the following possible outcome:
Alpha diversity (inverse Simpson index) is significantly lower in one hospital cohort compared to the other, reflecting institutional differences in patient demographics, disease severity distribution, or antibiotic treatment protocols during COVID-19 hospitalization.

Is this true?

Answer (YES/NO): YES